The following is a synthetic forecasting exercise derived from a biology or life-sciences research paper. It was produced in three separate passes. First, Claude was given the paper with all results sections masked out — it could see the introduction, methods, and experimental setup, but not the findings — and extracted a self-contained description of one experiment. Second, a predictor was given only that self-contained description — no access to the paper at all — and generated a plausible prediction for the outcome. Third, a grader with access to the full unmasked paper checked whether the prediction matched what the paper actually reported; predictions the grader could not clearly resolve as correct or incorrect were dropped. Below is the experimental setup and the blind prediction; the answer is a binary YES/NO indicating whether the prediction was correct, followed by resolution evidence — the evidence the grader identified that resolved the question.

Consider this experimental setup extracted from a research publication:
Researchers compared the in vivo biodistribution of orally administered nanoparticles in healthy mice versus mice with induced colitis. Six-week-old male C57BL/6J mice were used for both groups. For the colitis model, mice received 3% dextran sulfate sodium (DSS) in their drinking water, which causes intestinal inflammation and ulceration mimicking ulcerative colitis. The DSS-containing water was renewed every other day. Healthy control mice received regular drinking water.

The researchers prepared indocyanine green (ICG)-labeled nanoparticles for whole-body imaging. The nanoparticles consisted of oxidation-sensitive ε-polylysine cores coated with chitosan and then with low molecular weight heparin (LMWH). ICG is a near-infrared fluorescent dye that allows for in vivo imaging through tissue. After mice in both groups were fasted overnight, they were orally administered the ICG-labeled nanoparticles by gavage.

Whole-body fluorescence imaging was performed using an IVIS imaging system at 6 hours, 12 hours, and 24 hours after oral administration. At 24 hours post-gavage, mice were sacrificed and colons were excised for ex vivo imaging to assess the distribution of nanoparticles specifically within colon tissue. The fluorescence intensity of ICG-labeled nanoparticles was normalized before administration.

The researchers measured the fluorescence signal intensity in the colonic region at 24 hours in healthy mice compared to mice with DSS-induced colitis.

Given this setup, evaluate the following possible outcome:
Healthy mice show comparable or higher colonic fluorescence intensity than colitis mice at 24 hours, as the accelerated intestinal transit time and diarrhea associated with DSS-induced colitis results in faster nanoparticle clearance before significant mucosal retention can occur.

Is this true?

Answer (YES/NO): NO